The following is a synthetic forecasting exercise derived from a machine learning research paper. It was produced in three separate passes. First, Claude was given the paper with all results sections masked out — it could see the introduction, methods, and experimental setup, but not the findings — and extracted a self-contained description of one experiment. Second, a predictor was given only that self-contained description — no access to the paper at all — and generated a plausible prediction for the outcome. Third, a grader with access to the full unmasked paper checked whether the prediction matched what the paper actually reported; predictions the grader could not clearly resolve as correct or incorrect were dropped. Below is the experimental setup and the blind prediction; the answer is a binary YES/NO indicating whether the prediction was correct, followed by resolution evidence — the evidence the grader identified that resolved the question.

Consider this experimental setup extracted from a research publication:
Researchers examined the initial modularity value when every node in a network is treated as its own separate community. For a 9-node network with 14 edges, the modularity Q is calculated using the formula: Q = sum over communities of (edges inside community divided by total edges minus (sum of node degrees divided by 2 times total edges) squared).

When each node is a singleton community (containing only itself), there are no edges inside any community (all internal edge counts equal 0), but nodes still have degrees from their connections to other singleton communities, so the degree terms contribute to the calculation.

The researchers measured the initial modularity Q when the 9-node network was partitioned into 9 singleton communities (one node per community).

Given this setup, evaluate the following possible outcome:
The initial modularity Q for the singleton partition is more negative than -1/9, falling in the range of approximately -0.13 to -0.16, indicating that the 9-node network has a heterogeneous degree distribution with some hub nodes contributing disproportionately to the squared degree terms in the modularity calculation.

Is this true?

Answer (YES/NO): NO